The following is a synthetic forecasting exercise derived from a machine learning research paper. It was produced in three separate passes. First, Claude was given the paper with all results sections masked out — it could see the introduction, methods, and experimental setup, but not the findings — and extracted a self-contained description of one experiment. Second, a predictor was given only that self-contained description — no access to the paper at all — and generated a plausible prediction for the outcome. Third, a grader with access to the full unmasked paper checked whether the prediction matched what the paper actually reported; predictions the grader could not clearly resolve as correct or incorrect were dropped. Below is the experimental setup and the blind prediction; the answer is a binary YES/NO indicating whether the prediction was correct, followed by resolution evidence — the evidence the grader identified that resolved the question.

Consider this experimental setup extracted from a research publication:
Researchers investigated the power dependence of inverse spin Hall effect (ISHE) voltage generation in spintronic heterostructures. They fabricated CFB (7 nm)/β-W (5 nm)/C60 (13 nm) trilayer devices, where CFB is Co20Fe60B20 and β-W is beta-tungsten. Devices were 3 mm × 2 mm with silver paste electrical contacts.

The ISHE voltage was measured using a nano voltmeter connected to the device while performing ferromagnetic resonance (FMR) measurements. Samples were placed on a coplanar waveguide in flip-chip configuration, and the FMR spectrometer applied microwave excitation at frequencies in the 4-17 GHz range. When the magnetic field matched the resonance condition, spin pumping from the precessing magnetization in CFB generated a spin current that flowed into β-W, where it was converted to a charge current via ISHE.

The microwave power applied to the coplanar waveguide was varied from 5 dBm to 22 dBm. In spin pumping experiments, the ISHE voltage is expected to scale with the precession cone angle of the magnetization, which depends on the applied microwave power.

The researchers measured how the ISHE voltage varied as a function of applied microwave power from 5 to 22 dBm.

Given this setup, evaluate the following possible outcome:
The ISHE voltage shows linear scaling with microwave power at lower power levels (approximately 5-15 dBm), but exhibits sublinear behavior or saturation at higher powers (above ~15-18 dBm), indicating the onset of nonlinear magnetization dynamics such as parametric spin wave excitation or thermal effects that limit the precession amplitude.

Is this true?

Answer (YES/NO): NO